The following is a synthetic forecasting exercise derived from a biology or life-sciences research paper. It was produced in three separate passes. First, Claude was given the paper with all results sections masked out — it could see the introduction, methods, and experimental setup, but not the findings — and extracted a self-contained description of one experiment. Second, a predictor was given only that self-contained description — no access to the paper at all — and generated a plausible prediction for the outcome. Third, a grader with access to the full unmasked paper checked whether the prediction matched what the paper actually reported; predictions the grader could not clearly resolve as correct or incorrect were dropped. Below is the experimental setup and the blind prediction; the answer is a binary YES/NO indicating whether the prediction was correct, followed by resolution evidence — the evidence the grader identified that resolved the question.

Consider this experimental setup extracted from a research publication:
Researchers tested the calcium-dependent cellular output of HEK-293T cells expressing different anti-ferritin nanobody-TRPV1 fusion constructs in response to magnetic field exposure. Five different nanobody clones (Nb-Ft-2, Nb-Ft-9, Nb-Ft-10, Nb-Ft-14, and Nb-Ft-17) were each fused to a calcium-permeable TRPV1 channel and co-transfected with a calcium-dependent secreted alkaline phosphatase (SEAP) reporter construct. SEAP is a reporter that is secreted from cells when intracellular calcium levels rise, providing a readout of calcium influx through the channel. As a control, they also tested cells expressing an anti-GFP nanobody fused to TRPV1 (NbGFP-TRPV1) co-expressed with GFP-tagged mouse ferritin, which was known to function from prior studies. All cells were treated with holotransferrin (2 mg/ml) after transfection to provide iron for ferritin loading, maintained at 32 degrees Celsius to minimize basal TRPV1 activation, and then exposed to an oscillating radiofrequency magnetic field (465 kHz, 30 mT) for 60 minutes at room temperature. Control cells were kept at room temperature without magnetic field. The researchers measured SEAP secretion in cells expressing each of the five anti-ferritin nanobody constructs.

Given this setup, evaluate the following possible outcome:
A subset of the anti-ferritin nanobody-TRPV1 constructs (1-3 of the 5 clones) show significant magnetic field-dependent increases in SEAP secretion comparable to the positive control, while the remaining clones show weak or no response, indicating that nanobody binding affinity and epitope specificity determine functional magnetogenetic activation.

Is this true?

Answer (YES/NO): YES